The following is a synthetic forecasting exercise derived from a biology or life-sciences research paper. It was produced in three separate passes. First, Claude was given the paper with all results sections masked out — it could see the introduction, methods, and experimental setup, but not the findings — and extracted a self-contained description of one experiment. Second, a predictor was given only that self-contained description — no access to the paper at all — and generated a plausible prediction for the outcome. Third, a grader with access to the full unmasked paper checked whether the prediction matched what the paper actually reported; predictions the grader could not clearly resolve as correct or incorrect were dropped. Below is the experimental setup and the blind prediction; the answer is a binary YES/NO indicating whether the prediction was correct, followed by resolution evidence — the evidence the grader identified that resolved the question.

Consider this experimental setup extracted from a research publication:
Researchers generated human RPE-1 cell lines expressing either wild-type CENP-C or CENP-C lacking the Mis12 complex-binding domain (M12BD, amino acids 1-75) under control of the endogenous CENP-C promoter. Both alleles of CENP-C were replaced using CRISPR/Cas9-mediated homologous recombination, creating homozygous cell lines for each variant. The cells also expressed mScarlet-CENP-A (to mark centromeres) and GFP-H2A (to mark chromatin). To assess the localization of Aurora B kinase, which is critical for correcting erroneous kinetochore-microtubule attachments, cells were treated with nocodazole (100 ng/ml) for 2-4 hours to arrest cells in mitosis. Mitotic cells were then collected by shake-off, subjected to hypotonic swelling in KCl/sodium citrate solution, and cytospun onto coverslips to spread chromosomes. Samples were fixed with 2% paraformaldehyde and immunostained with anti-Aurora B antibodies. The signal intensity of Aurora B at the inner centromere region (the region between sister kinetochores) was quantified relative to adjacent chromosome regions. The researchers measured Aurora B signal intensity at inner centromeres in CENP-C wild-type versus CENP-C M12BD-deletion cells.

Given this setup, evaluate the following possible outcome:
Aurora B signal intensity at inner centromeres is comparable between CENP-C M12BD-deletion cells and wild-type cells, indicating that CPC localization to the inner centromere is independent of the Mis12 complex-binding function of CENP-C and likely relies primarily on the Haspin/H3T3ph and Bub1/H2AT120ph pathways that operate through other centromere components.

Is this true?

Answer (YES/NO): NO